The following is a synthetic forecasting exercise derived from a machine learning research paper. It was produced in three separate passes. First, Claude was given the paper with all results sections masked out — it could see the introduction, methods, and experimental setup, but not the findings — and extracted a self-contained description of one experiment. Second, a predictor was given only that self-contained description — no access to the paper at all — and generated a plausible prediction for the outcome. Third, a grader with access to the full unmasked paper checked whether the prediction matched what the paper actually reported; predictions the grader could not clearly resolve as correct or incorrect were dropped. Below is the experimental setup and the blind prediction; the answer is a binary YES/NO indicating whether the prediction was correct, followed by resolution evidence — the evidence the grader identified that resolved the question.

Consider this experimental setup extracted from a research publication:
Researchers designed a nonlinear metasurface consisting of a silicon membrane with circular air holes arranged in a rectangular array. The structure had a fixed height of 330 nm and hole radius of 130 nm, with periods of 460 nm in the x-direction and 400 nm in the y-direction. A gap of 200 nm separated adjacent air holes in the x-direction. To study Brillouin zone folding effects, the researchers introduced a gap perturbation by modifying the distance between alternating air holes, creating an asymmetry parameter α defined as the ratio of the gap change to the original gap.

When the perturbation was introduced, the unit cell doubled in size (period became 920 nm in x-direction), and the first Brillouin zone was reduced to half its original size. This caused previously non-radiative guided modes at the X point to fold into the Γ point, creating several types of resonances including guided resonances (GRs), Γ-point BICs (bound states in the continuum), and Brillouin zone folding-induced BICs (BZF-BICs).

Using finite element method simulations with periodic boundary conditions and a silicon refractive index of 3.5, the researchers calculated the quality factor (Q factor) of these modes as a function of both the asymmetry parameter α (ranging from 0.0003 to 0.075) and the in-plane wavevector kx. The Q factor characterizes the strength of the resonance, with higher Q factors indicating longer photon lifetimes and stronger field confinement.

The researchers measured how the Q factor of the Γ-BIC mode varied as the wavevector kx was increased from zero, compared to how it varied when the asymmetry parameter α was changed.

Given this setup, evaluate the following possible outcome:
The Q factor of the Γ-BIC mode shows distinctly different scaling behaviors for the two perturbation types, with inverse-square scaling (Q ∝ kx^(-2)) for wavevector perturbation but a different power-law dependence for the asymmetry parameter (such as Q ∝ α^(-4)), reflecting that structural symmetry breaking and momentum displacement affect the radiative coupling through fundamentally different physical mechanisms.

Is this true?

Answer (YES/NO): NO